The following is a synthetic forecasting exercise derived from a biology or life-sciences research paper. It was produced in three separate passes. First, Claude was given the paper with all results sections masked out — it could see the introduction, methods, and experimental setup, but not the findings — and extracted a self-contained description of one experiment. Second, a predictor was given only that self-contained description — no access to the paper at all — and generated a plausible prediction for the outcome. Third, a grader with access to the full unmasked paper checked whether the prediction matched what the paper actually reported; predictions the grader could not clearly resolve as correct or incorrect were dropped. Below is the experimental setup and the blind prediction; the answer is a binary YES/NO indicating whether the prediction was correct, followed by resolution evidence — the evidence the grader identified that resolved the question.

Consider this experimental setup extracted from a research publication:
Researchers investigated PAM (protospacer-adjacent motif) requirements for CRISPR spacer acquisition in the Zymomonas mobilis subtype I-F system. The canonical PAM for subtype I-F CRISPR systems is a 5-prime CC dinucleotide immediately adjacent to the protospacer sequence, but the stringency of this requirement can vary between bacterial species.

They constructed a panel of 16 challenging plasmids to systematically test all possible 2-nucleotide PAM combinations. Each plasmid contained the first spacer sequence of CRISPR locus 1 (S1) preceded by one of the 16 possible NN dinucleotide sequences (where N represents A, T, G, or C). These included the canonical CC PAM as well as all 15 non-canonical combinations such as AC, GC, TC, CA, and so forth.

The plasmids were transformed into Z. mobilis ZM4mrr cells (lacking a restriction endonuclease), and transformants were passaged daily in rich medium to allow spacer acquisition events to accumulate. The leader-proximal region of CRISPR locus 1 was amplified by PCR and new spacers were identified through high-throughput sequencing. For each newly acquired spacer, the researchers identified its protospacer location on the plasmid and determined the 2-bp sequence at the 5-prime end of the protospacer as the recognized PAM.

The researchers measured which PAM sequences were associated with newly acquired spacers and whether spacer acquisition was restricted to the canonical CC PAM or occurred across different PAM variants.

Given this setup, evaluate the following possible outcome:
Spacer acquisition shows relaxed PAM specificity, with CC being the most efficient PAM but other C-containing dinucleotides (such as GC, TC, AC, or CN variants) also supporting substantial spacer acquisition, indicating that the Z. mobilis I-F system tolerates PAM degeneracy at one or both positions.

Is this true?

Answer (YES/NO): YES